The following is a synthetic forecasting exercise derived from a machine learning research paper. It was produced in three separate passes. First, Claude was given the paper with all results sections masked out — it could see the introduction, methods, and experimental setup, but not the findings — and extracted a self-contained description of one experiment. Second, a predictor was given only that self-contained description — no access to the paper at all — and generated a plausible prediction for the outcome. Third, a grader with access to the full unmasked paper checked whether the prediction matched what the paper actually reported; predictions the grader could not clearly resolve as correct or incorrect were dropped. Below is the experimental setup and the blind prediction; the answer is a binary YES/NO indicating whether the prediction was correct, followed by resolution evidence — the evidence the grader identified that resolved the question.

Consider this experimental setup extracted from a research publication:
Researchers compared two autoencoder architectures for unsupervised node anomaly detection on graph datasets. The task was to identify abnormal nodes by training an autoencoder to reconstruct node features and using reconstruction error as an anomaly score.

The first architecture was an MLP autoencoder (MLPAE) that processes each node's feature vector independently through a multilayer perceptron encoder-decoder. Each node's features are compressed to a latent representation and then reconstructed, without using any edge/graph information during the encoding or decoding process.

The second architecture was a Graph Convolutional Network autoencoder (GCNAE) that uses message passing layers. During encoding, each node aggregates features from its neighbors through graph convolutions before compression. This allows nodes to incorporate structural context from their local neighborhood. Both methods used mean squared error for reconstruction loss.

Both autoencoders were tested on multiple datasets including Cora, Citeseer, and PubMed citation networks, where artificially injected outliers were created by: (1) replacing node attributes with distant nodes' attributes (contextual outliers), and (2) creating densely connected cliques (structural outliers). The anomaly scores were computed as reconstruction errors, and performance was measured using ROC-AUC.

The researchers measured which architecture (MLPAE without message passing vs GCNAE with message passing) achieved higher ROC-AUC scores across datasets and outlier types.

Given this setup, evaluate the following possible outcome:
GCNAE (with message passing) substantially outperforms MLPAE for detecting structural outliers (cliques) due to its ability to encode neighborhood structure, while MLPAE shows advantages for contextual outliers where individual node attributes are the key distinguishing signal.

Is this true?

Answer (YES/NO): NO